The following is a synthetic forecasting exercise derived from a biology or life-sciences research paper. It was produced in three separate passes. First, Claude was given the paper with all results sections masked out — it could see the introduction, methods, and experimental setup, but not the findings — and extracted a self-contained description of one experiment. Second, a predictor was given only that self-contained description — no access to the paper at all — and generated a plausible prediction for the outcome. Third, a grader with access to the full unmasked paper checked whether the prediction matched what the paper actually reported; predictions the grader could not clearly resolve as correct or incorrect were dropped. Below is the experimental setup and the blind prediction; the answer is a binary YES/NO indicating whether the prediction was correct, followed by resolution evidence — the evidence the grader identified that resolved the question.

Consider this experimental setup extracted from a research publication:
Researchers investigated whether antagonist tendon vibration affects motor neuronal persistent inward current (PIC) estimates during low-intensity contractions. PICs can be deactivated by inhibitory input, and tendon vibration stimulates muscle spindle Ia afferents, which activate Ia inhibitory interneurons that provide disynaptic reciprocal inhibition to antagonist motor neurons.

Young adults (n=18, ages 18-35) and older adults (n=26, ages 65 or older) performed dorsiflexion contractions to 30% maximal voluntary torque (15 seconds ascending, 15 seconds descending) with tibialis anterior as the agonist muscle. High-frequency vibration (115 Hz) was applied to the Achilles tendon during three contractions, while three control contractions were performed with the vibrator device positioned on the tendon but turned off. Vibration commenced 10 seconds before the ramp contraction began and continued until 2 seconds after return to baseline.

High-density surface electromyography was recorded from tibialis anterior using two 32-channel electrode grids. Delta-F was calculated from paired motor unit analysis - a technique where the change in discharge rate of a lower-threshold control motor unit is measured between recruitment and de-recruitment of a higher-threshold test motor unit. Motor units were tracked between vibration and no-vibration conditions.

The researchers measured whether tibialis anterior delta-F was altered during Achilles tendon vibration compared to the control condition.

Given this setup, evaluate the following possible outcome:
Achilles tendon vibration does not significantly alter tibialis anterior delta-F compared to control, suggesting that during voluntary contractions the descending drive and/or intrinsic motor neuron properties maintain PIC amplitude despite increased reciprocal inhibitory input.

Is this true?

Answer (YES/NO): NO